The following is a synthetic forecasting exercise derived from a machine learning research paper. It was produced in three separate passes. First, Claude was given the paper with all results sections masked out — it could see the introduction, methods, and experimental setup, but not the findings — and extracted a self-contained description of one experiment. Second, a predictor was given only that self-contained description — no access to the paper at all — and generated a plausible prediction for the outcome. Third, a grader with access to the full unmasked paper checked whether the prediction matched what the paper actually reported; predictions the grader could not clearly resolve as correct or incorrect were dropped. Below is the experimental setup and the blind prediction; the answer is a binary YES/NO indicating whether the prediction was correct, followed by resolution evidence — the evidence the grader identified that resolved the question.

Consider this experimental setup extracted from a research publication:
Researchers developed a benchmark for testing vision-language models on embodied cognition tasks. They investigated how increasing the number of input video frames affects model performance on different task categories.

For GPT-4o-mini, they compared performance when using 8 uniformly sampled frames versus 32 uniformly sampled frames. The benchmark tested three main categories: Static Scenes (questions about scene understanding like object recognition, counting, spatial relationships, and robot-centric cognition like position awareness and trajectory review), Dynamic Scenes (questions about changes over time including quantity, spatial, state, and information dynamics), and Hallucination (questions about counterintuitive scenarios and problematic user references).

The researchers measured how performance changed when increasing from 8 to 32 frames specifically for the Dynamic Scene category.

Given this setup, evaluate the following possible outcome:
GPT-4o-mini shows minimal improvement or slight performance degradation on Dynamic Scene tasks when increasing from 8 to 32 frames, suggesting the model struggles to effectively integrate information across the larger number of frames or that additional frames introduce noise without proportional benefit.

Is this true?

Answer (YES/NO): YES